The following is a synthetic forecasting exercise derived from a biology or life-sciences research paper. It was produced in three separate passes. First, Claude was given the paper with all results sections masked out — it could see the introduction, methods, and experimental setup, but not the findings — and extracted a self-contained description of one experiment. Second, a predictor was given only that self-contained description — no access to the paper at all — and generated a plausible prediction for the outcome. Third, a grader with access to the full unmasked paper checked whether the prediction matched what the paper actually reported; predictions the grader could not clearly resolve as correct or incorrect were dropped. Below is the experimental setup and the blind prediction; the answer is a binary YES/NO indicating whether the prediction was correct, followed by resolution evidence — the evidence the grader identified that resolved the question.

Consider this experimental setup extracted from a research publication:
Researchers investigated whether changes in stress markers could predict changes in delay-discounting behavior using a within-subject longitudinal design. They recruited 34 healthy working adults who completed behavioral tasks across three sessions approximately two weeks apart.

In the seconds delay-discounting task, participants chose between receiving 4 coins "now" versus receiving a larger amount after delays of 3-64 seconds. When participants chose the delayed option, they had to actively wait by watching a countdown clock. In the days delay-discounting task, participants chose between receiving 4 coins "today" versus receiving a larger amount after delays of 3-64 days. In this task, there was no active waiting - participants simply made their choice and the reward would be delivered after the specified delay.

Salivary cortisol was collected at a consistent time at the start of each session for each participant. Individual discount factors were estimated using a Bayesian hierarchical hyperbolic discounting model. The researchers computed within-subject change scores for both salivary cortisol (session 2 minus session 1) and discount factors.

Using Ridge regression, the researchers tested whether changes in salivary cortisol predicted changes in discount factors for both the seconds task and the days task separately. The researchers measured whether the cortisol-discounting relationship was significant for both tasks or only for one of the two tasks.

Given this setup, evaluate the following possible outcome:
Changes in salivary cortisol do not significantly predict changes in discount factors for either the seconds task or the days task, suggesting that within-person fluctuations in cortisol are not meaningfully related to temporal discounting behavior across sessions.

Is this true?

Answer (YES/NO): NO